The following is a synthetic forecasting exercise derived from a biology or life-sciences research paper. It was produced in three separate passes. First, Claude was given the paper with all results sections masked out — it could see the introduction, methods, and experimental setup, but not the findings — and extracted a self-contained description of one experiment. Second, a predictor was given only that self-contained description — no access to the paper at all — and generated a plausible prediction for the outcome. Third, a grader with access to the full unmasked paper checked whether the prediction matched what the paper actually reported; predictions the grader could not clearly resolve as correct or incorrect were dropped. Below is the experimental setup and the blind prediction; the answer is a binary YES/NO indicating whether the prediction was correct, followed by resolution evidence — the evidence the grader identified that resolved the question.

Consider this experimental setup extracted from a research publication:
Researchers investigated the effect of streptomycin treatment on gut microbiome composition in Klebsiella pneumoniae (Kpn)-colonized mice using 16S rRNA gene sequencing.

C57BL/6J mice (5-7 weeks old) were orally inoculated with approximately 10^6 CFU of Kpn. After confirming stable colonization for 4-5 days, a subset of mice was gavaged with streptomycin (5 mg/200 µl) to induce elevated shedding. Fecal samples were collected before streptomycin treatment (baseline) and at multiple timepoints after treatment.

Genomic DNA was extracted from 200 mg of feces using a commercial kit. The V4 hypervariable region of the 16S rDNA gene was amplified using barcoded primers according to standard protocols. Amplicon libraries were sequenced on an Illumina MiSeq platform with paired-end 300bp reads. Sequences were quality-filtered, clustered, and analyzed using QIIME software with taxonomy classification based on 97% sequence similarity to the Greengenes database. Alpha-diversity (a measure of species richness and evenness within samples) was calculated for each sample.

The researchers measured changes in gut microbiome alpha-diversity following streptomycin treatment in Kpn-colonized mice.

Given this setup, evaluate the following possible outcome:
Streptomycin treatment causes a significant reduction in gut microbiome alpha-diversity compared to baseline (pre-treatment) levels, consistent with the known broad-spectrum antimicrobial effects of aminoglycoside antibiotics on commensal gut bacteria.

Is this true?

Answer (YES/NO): YES